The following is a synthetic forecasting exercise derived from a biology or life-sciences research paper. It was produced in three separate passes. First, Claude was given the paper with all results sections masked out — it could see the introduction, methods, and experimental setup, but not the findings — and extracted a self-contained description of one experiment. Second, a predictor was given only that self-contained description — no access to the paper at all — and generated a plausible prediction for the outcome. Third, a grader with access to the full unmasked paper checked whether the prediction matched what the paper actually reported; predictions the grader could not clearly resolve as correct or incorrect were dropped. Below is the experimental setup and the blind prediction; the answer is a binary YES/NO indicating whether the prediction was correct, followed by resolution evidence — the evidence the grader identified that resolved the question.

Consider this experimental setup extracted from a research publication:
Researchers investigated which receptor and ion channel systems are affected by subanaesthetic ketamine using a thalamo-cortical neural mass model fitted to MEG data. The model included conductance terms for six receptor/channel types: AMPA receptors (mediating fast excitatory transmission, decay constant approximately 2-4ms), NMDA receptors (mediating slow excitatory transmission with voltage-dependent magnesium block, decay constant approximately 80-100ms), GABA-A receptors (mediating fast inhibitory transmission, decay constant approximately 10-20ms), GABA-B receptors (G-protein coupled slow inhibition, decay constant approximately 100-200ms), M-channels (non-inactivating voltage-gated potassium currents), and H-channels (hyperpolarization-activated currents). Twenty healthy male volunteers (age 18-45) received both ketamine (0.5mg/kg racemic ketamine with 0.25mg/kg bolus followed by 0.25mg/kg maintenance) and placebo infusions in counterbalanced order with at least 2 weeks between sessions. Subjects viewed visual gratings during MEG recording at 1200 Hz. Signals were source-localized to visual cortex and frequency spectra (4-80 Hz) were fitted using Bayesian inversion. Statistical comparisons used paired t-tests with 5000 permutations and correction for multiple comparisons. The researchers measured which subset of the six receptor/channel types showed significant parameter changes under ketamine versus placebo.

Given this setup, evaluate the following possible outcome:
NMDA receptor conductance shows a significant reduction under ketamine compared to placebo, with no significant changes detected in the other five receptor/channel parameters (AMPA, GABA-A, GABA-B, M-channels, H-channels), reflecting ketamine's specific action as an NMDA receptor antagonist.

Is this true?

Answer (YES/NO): NO